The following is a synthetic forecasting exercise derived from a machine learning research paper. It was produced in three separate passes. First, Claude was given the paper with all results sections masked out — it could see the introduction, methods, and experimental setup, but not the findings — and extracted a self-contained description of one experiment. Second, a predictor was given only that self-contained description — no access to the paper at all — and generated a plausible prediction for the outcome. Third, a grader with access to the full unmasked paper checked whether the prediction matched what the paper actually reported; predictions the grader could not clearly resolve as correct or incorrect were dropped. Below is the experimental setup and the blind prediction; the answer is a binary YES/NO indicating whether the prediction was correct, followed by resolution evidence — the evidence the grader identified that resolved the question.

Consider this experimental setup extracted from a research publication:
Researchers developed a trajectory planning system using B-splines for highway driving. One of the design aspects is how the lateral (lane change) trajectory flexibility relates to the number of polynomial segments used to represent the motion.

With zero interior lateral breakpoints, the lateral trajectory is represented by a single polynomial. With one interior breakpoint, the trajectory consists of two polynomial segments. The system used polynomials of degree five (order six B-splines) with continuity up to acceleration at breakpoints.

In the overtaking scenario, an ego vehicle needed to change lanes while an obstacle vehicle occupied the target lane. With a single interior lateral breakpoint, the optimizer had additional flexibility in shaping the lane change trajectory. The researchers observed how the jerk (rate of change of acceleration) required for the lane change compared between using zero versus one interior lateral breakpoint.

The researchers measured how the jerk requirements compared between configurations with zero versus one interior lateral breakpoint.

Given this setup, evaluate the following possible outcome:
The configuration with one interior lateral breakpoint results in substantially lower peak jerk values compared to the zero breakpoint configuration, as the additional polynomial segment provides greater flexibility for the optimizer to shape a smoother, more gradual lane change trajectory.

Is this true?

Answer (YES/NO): NO